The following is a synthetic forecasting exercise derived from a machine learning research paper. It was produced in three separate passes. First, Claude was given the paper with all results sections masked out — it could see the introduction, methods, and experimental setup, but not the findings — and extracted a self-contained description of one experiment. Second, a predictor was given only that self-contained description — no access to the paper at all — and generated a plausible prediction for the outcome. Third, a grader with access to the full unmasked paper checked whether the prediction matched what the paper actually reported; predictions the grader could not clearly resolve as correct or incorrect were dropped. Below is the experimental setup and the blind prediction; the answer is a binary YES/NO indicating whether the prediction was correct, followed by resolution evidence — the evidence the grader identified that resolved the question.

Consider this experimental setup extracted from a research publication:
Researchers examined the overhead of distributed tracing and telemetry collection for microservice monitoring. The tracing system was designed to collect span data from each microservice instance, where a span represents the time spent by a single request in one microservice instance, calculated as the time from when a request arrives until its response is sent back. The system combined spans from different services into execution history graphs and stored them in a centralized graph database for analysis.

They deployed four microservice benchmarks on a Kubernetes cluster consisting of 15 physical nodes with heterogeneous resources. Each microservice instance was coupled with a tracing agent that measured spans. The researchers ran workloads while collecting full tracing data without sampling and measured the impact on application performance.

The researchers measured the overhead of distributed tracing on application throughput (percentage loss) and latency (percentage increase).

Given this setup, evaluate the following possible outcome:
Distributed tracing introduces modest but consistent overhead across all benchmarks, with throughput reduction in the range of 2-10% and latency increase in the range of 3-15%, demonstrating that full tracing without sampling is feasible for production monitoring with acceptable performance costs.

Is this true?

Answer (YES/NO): NO